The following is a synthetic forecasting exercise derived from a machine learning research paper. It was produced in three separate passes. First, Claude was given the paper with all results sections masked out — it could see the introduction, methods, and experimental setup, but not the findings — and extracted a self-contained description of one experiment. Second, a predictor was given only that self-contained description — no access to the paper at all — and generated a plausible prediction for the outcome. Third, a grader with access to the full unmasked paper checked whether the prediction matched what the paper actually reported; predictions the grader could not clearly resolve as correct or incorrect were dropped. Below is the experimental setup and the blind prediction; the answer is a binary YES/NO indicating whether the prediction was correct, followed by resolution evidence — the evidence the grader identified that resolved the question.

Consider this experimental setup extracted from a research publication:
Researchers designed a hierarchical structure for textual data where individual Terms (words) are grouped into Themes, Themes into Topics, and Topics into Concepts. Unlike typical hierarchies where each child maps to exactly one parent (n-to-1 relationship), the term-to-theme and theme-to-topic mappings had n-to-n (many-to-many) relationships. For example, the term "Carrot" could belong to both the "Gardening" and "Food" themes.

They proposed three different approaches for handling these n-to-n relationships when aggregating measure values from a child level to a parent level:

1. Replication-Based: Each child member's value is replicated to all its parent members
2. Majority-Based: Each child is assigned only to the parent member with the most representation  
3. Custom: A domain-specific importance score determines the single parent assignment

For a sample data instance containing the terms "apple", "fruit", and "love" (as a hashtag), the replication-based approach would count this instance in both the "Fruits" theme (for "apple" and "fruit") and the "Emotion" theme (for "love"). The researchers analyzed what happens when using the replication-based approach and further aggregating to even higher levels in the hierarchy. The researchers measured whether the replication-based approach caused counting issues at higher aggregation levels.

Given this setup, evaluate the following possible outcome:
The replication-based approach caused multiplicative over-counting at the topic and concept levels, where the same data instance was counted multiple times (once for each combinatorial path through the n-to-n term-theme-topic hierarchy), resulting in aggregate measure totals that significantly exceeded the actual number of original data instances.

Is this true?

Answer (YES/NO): NO